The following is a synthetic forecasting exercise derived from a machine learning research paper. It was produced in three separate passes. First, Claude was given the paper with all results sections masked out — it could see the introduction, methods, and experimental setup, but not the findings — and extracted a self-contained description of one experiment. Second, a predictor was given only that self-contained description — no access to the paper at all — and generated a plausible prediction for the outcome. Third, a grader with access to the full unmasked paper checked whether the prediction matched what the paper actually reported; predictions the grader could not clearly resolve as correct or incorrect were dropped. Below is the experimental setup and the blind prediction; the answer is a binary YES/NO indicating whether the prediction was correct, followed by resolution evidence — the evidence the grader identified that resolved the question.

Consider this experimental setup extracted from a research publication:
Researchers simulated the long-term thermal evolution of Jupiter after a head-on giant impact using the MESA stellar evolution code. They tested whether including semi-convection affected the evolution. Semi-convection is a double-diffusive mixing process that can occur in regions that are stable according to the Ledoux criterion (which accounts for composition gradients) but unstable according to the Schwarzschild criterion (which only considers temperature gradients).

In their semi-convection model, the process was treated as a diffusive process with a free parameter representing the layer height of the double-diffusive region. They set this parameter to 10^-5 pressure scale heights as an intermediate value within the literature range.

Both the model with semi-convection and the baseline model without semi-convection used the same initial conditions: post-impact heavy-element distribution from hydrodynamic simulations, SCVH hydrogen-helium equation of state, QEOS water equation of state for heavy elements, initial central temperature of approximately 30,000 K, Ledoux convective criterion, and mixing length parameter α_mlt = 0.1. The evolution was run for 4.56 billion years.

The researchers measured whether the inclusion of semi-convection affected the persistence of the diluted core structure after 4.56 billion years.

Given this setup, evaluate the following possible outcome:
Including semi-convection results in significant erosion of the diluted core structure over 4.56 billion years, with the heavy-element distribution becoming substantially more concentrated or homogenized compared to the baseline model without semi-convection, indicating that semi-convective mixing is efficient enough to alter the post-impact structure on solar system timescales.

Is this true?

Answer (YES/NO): NO